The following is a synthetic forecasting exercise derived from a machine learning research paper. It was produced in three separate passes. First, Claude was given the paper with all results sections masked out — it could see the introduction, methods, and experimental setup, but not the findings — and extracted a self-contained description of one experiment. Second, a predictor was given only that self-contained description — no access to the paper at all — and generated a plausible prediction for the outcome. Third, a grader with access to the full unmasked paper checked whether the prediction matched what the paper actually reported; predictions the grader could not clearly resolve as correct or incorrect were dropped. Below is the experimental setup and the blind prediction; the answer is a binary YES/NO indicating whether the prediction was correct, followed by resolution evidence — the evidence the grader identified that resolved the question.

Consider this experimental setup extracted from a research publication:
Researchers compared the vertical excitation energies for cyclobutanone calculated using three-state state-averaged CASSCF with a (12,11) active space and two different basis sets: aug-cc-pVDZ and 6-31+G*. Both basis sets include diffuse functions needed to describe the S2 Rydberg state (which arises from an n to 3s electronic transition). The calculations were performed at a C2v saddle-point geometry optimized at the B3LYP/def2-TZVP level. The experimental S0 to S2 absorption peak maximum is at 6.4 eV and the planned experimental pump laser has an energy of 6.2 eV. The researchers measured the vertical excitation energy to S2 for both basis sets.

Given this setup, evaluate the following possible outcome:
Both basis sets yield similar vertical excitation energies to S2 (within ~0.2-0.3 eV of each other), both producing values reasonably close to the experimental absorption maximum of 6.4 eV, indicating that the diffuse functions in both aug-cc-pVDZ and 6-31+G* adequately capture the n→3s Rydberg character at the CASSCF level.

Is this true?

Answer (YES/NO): NO